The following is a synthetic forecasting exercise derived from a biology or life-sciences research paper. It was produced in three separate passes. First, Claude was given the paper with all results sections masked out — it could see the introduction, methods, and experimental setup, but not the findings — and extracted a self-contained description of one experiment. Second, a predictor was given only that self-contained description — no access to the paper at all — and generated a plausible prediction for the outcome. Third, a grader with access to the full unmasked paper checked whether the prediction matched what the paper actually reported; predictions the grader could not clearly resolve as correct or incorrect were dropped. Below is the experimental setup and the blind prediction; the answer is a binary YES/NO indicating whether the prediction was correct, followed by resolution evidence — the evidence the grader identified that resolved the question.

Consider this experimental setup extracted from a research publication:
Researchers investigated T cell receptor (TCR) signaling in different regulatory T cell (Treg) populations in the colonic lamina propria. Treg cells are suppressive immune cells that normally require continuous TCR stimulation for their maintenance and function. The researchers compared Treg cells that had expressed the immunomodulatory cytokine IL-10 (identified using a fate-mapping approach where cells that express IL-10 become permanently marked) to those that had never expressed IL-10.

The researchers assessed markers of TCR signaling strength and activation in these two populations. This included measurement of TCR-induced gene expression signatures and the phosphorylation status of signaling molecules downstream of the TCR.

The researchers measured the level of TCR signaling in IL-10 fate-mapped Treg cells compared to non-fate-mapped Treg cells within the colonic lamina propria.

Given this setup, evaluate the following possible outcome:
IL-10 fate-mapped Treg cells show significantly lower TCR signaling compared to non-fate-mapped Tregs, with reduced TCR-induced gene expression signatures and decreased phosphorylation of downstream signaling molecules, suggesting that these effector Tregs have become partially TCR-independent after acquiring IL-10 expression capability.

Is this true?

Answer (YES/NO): NO